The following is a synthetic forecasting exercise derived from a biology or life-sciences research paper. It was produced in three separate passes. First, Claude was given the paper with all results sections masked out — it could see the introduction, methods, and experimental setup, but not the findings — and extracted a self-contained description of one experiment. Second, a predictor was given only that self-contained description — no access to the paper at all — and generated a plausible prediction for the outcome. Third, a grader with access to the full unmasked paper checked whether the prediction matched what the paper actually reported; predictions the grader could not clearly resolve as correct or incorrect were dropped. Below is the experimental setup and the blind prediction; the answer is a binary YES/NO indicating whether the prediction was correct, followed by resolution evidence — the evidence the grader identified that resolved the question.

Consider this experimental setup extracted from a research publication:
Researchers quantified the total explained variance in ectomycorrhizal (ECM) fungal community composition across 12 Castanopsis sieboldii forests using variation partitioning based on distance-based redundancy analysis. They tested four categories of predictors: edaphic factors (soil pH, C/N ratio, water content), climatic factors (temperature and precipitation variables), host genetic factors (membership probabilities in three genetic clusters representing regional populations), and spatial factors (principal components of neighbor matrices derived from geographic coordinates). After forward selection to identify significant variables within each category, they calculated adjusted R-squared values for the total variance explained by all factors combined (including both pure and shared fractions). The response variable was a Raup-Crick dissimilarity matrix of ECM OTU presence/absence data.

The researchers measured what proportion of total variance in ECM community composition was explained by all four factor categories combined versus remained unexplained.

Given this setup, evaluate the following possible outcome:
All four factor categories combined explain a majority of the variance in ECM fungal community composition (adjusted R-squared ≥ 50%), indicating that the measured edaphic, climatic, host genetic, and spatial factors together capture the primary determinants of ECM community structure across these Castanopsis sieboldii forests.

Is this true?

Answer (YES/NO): NO